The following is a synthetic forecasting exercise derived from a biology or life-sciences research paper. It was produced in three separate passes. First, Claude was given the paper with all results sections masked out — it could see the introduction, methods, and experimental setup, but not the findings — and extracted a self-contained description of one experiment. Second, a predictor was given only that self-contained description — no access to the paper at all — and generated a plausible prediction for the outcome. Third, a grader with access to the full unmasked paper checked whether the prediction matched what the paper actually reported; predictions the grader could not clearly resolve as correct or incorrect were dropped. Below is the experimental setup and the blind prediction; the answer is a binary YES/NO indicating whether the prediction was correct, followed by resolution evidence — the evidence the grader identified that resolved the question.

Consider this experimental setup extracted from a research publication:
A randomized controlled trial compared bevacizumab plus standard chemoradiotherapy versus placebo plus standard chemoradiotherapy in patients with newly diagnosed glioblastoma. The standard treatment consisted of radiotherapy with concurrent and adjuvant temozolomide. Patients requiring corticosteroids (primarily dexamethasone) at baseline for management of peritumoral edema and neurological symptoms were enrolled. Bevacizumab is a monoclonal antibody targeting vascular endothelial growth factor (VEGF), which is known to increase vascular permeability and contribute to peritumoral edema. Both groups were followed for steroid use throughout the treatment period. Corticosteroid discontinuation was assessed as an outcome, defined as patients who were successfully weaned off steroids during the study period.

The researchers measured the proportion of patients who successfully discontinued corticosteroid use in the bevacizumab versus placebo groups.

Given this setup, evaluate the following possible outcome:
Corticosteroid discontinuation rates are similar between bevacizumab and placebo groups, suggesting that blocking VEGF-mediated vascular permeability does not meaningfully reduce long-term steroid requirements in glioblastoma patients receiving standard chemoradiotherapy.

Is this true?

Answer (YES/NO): NO